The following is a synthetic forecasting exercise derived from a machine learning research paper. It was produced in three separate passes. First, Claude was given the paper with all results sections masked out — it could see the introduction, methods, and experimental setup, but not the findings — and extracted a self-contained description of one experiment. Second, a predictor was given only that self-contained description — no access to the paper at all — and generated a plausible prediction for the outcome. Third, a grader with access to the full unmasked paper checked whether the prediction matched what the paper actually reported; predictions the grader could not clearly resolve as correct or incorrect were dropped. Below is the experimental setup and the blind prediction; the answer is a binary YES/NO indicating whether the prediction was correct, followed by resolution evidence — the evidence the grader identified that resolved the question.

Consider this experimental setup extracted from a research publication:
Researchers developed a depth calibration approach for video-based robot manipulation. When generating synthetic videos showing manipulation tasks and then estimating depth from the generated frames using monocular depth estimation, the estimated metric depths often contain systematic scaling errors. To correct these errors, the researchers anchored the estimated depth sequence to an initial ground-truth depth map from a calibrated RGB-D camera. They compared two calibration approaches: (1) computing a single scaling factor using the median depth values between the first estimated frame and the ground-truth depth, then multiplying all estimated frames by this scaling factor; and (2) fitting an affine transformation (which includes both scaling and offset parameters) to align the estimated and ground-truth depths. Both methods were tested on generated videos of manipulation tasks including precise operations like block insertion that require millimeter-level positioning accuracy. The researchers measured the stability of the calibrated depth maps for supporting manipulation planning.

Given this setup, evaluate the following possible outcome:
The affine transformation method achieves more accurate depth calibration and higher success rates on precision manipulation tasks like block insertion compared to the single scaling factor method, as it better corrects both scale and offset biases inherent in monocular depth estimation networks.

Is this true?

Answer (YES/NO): NO